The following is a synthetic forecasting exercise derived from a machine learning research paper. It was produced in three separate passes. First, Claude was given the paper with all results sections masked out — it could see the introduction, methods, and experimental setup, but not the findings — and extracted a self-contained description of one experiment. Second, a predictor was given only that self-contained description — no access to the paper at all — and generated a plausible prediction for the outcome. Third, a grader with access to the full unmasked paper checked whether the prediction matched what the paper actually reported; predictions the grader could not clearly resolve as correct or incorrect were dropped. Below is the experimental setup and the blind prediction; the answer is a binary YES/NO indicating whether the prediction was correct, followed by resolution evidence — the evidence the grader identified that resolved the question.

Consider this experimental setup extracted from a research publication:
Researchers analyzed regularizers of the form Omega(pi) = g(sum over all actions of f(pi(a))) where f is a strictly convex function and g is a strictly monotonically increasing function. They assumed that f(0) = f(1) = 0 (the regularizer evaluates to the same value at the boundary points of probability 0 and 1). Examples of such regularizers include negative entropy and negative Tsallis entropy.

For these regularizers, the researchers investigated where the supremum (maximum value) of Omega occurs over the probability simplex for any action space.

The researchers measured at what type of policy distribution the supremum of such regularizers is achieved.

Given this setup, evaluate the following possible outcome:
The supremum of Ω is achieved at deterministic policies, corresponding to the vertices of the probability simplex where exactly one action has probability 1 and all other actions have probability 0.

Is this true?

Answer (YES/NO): YES